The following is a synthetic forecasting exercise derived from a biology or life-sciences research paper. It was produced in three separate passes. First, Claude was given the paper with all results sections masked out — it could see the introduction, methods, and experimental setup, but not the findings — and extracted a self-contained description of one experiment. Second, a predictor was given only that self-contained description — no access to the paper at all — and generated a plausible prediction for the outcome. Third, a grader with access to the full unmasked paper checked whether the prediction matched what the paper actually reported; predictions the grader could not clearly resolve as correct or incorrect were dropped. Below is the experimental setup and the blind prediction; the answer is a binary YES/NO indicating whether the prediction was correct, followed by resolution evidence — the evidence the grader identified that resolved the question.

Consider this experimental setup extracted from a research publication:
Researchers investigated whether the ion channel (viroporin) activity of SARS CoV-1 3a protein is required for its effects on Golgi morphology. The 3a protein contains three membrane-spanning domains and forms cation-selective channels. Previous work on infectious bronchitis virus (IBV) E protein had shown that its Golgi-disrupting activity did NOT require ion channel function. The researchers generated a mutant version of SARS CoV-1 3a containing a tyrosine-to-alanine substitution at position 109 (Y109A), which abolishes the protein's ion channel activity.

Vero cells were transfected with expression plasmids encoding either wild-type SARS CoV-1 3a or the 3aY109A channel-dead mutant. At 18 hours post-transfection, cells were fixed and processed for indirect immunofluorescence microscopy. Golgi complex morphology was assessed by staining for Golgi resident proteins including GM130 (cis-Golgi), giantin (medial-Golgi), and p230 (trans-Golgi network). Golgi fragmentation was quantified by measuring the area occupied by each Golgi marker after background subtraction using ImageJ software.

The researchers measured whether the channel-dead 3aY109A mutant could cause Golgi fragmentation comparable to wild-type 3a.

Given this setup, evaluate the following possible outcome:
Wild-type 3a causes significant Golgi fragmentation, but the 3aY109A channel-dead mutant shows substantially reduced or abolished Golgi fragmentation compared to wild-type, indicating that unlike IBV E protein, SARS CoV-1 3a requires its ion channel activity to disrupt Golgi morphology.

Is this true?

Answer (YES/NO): YES